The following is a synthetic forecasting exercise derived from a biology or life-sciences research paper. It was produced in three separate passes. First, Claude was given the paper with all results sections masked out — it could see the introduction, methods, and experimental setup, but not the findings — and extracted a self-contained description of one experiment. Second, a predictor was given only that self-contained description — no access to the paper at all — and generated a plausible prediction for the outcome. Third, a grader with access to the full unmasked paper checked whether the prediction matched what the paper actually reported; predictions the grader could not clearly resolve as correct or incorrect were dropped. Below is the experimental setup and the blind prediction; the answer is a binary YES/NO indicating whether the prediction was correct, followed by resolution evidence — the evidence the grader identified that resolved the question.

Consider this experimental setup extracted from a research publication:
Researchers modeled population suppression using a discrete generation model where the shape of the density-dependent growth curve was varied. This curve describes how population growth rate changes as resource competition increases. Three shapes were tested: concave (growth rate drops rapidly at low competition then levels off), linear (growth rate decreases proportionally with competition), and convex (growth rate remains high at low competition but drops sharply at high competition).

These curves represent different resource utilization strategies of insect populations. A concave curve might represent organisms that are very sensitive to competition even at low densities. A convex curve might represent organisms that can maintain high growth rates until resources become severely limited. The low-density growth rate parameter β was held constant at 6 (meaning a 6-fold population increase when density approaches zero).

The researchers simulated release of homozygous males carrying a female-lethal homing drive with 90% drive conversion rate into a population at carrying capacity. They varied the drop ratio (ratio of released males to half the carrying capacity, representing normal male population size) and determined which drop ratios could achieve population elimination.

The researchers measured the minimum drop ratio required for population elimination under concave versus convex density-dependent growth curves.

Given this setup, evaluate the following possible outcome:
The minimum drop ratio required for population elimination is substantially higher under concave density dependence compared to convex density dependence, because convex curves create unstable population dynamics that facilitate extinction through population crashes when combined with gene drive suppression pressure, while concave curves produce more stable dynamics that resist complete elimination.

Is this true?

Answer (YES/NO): NO